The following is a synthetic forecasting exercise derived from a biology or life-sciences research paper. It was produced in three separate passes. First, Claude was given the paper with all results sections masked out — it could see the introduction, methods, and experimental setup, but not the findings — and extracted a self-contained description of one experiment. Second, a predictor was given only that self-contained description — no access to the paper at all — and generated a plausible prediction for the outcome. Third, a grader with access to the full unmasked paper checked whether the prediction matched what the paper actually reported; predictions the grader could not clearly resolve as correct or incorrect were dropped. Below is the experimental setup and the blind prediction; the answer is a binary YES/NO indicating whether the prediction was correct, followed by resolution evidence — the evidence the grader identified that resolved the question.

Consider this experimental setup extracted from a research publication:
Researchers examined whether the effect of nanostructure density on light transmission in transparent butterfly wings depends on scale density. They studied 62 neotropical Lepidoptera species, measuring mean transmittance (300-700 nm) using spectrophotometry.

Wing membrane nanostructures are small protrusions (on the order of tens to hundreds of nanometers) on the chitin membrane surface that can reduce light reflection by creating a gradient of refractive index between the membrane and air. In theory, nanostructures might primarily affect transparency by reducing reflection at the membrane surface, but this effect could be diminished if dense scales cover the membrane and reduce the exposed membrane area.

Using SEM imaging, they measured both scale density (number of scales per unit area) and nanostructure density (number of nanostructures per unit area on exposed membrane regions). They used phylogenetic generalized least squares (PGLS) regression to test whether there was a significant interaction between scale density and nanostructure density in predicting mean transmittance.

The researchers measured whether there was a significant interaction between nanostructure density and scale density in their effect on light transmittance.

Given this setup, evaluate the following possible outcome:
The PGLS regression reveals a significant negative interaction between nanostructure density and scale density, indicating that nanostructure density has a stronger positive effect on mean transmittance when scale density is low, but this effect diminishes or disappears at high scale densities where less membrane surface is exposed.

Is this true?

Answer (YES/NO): NO